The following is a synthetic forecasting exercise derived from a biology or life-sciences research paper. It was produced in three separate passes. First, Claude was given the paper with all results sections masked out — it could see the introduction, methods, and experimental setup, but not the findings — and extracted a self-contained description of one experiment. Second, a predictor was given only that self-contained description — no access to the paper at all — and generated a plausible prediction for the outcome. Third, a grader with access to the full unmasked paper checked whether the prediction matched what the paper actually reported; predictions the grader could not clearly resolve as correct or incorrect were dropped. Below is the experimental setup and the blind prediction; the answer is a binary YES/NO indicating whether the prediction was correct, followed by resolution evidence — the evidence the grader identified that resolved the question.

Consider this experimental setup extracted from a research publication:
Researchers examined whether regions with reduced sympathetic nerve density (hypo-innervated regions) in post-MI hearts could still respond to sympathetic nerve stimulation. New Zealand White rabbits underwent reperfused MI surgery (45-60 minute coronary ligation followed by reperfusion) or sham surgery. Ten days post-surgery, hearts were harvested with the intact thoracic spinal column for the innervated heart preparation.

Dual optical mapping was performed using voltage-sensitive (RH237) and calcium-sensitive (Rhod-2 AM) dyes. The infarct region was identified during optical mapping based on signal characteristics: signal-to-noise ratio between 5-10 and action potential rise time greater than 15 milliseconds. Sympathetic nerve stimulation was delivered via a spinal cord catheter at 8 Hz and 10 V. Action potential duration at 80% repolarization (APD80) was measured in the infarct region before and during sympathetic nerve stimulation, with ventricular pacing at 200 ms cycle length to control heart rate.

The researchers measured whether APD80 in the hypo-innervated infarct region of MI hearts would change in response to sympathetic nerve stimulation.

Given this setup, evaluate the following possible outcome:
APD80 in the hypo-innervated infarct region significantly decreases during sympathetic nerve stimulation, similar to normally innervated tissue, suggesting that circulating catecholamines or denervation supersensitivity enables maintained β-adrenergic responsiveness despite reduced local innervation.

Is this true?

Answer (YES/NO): YES